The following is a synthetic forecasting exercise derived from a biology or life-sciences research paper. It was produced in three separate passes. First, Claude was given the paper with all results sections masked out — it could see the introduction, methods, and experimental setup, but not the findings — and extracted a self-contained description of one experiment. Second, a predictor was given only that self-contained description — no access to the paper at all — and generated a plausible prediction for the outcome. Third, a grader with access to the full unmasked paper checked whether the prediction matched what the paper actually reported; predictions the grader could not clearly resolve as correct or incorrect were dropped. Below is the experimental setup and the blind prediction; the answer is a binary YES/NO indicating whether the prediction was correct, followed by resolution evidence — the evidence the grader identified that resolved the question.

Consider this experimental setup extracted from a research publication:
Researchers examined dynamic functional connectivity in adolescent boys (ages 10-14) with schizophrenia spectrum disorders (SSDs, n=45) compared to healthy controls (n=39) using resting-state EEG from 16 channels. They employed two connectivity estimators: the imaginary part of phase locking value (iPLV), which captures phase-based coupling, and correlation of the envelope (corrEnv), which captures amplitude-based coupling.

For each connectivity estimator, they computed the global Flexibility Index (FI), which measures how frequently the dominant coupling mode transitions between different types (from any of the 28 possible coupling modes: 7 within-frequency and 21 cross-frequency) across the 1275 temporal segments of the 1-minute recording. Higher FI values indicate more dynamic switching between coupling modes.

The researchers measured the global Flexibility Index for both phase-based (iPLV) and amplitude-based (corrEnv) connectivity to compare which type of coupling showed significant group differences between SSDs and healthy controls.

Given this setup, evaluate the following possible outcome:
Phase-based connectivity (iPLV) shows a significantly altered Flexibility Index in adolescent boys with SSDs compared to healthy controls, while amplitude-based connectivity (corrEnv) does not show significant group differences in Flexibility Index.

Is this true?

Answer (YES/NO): NO